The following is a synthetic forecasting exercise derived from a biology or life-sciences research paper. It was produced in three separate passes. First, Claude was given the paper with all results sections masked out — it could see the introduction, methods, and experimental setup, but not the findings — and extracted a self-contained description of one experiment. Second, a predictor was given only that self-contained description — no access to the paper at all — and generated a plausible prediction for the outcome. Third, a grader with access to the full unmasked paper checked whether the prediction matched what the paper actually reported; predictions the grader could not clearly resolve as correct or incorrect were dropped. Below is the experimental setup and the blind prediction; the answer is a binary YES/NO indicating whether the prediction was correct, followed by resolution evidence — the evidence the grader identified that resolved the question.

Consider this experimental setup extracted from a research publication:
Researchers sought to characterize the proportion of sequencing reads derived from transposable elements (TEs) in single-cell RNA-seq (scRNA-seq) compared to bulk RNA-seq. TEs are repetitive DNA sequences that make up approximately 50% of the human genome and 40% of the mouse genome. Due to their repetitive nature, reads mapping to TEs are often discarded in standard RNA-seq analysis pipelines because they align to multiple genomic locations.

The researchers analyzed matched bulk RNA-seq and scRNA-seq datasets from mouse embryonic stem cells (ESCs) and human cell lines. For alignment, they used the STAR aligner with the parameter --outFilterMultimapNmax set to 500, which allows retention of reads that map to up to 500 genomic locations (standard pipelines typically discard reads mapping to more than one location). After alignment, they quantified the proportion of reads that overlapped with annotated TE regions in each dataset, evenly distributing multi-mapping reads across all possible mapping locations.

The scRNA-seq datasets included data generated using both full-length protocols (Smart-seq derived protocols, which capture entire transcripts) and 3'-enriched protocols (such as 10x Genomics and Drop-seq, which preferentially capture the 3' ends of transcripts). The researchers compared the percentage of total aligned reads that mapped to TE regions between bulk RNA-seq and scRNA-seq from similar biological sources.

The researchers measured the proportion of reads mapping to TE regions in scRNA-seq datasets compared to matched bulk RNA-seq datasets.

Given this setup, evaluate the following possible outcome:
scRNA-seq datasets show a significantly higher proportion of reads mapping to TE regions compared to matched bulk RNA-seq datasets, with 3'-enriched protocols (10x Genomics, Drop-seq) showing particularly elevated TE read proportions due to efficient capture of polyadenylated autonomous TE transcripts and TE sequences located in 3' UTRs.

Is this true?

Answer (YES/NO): NO